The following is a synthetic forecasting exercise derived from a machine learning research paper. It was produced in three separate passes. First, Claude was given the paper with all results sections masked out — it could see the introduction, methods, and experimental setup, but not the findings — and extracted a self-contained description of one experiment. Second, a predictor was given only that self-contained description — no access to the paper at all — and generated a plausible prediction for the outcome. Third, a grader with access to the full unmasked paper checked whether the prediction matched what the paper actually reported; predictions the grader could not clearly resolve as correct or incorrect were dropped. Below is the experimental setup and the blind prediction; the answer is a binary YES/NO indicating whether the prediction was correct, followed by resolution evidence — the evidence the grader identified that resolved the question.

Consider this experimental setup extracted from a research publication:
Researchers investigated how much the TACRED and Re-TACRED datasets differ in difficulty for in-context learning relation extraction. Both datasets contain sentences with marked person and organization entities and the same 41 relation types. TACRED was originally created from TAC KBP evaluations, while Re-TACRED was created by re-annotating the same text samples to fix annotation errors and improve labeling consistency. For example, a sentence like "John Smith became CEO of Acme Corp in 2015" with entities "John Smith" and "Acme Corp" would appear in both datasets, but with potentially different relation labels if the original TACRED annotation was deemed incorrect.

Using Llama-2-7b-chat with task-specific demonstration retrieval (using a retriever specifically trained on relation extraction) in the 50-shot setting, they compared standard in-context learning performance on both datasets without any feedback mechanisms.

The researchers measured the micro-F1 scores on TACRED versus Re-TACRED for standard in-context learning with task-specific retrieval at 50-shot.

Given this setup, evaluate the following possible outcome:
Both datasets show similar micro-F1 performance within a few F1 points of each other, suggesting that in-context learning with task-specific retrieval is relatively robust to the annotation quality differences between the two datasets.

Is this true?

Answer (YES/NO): NO